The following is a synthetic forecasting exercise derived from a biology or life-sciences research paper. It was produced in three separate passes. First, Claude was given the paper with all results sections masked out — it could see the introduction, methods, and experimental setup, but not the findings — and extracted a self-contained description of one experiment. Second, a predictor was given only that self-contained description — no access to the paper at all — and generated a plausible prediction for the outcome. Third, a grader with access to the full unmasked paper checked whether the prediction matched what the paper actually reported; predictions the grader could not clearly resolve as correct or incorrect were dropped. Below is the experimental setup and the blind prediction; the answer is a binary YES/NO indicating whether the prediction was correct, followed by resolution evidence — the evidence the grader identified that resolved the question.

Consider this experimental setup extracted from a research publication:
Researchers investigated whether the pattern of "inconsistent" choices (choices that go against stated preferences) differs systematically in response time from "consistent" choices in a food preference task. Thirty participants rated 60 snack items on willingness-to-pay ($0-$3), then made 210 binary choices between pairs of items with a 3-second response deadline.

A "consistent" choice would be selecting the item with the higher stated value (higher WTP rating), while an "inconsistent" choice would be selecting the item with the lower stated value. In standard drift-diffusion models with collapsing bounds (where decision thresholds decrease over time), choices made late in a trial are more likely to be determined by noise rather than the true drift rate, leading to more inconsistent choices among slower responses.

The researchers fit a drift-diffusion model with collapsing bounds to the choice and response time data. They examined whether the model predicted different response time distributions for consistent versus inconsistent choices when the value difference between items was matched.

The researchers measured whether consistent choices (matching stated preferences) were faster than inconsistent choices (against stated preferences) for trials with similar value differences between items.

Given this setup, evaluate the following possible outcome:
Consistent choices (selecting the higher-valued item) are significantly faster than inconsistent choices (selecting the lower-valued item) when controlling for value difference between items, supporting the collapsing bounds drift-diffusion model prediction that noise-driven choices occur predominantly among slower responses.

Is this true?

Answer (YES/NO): YES